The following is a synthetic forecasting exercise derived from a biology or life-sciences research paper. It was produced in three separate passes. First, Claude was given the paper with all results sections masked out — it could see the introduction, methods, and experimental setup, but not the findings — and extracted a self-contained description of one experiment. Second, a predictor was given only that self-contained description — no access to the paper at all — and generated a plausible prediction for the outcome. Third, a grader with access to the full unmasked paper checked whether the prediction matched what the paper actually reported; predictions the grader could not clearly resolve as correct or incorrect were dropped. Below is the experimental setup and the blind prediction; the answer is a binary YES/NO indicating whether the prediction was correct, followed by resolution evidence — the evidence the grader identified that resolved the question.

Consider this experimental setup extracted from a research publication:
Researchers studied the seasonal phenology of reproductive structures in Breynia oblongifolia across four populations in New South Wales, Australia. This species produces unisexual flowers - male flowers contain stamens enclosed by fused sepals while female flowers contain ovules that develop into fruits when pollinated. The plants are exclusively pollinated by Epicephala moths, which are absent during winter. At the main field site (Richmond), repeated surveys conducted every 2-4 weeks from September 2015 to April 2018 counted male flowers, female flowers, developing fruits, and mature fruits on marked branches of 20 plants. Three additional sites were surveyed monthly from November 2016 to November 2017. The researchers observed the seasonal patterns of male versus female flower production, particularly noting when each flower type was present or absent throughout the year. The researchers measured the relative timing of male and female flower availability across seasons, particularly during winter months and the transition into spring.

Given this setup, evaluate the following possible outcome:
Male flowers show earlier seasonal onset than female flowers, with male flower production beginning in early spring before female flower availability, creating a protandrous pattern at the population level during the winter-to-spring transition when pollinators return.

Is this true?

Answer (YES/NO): NO